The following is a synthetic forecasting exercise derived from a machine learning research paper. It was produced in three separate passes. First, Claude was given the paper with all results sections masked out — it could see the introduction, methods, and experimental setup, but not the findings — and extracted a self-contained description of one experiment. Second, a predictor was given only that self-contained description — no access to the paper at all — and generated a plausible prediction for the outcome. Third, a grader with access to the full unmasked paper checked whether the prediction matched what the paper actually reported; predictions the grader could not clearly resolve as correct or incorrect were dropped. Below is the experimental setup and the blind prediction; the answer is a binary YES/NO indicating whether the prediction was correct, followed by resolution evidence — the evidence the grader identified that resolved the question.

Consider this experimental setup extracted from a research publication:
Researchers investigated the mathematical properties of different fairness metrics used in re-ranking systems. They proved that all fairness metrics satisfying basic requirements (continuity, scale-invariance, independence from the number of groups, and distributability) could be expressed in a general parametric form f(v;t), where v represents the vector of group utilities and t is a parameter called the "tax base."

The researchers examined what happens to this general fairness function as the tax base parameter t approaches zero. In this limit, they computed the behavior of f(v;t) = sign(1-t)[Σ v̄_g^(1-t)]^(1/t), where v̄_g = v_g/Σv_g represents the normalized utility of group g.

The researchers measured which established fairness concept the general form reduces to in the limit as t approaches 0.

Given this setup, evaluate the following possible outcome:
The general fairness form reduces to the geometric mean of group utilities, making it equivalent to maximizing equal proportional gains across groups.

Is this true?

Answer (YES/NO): NO